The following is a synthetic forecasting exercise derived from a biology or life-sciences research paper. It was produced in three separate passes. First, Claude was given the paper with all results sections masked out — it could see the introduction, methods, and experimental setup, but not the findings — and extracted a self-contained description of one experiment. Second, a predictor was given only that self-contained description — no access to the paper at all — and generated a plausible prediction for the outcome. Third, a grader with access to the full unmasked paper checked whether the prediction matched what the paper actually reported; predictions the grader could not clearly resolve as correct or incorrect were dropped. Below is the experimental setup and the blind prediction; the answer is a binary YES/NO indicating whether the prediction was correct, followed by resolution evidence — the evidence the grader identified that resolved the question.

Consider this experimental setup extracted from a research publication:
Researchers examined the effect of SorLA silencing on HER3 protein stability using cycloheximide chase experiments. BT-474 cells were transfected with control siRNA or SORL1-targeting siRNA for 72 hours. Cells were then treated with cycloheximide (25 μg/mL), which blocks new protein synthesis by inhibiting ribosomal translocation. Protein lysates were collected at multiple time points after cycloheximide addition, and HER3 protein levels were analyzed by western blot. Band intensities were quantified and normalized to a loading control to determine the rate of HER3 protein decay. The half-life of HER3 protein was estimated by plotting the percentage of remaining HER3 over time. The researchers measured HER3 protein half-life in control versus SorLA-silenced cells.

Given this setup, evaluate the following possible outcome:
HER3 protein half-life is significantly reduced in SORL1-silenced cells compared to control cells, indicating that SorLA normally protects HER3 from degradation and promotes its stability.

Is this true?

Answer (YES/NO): YES